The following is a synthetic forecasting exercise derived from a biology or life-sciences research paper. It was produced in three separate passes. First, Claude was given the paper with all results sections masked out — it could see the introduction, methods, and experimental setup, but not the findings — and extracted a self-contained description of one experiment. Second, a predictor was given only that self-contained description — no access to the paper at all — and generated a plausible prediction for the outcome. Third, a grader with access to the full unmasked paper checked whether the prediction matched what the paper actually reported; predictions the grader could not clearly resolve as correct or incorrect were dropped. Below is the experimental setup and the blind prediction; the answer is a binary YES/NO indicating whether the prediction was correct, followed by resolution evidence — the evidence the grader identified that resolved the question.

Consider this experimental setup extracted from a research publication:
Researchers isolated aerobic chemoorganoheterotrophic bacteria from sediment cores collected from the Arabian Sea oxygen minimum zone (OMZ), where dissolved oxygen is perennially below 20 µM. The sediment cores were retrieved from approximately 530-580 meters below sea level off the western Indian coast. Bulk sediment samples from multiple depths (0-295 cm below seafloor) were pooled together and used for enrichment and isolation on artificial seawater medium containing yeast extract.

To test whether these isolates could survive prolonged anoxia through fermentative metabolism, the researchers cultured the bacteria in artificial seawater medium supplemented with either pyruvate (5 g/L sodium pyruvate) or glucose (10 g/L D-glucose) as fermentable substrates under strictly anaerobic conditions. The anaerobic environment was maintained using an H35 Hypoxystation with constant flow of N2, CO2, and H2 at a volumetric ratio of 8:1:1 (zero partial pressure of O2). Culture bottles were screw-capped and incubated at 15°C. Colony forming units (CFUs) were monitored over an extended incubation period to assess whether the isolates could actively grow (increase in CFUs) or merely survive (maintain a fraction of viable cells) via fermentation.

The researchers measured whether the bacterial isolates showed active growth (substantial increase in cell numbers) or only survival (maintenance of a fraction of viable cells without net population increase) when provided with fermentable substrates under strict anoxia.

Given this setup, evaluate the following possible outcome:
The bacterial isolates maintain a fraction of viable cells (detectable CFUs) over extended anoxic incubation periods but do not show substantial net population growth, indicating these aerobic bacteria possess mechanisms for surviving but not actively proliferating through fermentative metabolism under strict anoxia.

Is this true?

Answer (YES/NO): YES